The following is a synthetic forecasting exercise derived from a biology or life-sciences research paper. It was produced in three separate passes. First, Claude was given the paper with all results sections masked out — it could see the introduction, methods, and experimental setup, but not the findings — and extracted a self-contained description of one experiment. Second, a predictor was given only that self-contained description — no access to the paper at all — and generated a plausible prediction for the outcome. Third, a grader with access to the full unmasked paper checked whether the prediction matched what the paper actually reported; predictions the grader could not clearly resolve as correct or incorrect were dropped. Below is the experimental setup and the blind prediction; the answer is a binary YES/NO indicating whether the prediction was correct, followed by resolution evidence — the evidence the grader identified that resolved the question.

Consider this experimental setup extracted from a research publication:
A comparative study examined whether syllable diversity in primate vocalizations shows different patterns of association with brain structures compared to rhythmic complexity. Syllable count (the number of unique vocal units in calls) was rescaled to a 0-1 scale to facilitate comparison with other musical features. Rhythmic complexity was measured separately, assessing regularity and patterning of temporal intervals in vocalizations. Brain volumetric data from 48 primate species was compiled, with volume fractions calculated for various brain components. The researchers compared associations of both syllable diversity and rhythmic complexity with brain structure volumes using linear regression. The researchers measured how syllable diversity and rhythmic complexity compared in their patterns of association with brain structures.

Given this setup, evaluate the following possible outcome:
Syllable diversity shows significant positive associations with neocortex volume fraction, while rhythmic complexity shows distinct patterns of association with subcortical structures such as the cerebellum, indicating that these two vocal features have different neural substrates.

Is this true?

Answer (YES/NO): NO